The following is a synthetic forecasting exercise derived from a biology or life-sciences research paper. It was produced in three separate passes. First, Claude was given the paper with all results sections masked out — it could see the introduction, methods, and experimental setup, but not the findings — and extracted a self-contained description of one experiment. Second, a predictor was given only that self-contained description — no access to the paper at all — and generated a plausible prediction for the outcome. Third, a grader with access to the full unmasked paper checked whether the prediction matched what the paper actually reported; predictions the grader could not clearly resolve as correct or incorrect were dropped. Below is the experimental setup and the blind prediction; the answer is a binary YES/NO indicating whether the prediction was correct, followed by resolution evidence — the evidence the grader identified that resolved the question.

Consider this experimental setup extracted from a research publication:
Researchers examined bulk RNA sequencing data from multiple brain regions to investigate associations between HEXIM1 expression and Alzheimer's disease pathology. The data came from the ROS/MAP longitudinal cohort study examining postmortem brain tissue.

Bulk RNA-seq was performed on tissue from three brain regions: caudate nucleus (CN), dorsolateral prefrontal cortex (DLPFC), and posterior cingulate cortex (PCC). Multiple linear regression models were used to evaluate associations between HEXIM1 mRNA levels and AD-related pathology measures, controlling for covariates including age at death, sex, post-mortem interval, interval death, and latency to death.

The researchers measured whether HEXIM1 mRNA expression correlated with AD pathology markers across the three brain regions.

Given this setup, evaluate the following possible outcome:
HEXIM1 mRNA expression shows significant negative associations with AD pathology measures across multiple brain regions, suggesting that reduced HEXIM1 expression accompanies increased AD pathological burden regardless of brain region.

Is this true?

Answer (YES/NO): NO